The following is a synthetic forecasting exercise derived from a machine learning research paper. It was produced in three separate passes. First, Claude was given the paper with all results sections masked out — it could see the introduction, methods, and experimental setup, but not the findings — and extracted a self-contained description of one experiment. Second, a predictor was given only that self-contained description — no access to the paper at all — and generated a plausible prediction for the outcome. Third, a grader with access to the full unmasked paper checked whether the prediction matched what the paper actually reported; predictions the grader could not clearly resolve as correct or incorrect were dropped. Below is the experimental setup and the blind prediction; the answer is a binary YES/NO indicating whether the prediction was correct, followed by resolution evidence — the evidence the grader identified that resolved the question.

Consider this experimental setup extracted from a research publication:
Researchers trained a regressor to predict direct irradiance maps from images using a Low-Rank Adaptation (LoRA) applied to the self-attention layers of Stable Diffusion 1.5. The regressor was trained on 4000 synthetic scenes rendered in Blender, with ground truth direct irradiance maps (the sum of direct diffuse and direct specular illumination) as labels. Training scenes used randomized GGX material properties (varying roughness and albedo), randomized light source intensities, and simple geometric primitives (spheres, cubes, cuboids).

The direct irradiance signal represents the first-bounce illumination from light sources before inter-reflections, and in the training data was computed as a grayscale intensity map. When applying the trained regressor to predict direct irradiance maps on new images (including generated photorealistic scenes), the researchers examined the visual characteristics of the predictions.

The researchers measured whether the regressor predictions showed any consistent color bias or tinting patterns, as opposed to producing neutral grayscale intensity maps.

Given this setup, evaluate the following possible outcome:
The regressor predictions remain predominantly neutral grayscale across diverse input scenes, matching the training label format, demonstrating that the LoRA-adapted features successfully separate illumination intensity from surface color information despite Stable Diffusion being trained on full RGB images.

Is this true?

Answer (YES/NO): NO